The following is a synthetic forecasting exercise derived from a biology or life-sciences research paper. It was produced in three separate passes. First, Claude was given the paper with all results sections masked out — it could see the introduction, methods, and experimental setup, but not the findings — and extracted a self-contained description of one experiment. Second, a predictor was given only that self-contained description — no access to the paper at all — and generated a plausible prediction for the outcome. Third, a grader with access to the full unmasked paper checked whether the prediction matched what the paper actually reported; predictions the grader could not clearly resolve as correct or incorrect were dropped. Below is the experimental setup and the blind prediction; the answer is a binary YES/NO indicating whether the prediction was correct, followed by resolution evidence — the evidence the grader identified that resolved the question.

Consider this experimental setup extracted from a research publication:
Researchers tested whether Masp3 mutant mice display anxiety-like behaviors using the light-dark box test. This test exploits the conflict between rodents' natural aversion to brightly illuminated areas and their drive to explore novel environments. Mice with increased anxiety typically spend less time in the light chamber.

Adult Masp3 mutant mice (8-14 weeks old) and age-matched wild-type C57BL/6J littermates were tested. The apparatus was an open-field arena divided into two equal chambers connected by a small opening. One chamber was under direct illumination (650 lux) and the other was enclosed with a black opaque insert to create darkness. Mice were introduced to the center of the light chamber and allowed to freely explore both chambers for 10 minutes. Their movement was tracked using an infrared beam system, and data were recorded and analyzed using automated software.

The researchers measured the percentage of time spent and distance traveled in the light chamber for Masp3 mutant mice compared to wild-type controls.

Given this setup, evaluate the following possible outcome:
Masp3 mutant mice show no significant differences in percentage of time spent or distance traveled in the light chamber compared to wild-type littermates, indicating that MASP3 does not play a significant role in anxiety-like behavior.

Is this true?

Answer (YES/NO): YES